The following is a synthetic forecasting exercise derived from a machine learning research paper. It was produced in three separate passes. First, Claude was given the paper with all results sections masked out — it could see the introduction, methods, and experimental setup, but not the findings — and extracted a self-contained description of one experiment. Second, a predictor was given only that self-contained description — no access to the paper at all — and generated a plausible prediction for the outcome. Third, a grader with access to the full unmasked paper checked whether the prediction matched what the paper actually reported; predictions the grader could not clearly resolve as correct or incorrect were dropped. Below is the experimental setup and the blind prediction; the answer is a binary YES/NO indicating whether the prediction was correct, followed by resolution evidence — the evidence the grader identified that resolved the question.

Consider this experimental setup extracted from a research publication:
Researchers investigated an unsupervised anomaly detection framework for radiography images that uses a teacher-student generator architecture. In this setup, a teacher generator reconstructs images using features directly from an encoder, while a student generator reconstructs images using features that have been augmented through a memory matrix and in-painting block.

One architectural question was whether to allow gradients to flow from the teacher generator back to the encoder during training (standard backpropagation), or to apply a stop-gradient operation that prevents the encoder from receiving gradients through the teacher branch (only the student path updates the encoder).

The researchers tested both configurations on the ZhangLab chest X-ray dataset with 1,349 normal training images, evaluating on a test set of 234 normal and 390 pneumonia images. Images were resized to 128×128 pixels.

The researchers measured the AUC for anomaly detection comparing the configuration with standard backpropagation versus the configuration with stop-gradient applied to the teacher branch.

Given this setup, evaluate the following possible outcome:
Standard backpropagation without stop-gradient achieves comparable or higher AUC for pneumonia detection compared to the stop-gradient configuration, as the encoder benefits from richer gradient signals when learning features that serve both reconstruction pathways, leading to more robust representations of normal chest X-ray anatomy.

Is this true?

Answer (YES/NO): NO